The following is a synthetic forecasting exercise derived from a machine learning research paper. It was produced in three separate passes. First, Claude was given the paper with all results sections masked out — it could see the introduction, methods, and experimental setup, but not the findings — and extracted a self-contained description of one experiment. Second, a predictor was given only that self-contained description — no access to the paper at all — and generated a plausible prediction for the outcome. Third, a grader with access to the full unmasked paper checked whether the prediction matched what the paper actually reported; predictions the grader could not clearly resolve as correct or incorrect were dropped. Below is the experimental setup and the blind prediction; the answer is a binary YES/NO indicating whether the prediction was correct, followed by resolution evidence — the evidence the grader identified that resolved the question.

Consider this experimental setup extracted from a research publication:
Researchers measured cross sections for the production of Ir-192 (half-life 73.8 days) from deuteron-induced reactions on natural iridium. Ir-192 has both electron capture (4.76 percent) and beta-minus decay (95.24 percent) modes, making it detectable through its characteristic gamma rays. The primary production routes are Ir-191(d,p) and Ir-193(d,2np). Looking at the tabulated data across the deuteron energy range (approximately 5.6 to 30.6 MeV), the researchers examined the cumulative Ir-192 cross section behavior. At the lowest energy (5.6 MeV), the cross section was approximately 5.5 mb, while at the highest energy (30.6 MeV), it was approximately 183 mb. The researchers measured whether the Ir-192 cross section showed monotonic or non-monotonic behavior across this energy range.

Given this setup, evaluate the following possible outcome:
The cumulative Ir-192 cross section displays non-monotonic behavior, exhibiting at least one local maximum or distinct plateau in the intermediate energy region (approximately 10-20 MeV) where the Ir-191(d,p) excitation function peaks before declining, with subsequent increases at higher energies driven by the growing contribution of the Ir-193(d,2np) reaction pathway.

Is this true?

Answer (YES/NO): YES